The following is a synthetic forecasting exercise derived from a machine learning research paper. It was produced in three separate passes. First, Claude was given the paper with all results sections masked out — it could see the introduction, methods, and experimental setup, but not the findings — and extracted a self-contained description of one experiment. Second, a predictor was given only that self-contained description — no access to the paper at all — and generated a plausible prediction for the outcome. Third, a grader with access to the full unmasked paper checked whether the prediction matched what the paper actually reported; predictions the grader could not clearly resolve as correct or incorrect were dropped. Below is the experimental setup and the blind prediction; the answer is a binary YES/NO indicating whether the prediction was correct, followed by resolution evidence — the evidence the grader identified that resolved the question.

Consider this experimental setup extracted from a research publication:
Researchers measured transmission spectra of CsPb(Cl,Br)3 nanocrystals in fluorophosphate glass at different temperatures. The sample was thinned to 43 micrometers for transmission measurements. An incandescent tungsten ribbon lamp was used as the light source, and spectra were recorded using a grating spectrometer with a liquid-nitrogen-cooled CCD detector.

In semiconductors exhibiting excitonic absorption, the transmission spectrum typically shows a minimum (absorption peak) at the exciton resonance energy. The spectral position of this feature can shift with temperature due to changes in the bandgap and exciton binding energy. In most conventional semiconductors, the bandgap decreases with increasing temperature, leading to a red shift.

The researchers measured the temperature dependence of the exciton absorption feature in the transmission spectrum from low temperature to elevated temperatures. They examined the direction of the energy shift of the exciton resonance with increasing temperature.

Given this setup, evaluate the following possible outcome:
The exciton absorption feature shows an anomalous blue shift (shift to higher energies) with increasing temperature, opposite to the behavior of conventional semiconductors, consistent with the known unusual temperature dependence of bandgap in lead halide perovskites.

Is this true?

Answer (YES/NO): YES